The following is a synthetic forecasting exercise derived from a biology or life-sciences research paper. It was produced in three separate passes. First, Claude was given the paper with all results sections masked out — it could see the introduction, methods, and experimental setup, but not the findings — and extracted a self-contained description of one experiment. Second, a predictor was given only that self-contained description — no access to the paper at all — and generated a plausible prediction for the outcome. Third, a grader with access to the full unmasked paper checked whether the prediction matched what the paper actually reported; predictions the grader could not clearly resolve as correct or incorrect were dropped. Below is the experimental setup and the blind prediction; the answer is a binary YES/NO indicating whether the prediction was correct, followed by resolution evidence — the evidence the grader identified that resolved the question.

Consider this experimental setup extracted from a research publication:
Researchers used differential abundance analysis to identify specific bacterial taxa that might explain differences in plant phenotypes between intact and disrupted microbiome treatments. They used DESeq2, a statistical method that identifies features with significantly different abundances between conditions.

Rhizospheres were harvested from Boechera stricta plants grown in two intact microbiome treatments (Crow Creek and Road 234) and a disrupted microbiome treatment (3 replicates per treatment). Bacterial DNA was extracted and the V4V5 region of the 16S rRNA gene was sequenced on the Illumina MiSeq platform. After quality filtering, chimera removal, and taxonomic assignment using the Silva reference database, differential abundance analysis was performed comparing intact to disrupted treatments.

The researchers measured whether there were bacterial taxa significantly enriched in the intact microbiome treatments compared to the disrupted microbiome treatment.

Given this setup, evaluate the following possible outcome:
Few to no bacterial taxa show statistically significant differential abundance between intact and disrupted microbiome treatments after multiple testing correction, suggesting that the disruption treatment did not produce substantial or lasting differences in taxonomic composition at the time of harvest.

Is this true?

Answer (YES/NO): NO